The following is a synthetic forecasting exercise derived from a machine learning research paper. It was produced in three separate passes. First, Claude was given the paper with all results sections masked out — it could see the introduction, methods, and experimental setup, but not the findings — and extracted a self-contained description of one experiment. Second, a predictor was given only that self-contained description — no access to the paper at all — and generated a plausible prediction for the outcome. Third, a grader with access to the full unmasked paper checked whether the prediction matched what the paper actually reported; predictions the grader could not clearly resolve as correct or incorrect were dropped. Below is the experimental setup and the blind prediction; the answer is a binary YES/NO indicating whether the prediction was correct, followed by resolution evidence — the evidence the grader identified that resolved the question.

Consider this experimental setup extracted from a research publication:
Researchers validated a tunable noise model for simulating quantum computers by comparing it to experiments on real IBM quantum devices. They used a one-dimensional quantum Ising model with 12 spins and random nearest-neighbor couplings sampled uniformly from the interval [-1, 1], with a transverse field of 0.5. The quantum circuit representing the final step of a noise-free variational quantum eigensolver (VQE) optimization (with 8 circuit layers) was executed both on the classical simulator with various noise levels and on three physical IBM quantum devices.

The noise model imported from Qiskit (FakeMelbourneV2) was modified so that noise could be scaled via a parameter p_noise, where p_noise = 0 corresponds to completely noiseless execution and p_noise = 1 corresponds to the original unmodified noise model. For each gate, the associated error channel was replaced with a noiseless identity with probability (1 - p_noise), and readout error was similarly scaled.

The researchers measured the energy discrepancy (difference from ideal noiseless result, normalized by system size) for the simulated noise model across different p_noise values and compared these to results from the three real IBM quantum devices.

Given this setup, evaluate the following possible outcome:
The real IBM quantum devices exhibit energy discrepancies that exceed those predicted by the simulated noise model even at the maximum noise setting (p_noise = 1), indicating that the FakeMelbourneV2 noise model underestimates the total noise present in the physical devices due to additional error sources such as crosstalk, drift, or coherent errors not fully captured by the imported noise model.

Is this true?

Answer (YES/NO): NO